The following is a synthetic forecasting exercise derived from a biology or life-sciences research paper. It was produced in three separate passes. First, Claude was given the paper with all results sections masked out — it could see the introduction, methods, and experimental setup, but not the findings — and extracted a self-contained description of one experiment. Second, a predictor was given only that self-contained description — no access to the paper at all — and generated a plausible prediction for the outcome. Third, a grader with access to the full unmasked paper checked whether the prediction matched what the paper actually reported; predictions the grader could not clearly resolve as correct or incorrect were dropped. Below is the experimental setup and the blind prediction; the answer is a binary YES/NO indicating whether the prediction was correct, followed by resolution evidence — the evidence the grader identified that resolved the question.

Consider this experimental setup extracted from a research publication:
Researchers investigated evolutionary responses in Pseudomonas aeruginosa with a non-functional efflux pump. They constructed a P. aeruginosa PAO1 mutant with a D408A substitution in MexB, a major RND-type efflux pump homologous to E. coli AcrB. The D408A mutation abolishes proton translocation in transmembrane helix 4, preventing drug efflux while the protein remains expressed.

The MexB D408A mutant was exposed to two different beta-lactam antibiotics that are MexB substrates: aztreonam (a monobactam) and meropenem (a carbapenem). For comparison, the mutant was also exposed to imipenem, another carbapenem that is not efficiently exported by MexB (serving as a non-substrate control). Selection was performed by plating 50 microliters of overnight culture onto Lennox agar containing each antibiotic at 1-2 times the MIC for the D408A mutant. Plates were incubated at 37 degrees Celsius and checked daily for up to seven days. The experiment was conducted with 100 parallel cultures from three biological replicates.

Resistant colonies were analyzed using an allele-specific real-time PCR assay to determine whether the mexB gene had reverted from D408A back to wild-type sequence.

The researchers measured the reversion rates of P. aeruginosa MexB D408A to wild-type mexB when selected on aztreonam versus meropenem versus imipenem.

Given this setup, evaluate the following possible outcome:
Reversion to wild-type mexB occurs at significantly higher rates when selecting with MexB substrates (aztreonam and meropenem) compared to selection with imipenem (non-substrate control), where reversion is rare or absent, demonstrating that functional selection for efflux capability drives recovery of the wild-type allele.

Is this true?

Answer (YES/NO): NO